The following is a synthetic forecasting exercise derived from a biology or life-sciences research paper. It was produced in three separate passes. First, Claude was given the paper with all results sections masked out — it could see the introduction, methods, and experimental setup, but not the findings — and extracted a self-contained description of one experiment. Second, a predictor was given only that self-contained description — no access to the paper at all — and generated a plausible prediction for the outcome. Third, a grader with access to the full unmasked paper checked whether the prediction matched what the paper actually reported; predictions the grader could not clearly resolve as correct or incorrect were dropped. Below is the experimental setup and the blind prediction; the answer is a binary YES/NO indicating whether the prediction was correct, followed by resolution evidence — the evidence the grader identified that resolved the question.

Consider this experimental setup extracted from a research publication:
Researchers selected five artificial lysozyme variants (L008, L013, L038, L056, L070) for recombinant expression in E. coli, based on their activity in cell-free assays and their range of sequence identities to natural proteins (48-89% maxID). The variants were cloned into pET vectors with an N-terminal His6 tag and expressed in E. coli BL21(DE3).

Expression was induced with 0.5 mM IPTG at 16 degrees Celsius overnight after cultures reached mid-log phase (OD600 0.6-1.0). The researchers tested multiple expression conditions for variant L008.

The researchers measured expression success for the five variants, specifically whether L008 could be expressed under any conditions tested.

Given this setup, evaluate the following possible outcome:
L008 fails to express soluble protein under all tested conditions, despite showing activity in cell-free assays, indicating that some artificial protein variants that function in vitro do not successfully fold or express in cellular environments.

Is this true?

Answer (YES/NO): YES